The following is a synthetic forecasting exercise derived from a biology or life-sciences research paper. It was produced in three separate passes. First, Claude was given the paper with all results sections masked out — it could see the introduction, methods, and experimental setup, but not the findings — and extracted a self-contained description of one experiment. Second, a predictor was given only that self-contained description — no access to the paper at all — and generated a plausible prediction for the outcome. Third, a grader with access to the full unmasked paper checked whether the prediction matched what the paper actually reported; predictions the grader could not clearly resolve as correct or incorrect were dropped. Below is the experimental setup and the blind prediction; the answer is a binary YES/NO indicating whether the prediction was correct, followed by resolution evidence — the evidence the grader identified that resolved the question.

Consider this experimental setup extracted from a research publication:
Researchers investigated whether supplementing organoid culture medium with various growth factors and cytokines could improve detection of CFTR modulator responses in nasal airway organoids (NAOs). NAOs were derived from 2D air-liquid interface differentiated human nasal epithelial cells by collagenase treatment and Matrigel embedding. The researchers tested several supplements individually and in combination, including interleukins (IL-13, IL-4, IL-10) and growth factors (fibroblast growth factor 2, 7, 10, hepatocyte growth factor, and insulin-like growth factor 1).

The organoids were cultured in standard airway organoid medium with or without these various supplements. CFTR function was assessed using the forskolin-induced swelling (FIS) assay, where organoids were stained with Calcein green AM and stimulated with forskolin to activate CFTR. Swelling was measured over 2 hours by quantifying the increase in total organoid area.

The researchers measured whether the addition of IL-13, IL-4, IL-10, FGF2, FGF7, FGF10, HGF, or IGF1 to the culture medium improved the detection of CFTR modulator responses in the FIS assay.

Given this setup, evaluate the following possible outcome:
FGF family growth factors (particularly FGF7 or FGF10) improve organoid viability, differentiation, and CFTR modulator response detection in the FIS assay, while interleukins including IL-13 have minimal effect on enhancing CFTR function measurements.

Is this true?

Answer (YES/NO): NO